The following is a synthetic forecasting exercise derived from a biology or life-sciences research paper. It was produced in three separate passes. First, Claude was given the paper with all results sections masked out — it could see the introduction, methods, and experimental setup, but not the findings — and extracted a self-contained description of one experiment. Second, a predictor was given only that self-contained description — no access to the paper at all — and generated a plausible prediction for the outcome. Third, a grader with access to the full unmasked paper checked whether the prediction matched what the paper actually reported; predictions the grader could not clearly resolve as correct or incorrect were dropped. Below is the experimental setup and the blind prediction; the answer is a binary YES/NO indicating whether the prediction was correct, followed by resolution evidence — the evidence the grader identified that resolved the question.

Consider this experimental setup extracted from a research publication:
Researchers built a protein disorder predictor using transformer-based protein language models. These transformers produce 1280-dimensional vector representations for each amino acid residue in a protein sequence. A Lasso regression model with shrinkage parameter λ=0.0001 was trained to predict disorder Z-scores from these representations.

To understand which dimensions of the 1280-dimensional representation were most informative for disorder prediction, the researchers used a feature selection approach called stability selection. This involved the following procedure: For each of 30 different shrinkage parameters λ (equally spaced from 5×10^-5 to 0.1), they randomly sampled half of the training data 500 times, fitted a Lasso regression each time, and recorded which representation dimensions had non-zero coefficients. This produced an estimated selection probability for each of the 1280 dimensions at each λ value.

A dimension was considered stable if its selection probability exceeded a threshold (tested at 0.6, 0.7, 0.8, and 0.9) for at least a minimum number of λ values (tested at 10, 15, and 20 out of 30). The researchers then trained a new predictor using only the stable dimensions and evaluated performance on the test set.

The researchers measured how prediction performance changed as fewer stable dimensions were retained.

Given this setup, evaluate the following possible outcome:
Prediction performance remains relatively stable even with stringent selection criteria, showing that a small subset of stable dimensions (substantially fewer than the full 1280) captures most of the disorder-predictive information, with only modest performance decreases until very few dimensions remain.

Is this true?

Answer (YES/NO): YES